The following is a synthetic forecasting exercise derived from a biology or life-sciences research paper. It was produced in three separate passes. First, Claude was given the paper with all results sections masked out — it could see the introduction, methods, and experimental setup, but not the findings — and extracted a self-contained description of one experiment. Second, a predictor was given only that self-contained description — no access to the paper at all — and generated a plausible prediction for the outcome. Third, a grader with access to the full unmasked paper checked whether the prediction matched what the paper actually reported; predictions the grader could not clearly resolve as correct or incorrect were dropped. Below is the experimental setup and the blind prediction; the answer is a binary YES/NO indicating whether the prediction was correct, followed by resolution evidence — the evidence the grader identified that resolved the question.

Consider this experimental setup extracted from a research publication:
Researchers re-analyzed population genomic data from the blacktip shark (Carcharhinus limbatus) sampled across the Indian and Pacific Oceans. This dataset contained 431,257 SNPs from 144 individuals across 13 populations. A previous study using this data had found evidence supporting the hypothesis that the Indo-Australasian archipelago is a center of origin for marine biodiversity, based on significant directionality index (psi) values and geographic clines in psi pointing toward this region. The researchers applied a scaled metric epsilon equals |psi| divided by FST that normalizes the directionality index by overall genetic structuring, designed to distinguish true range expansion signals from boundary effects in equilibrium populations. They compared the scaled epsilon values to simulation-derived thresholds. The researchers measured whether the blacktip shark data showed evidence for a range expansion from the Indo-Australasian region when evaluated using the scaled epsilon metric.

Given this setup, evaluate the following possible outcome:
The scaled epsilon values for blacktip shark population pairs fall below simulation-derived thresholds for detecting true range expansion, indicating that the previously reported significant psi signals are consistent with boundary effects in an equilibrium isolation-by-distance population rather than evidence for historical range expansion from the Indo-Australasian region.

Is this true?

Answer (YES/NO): YES